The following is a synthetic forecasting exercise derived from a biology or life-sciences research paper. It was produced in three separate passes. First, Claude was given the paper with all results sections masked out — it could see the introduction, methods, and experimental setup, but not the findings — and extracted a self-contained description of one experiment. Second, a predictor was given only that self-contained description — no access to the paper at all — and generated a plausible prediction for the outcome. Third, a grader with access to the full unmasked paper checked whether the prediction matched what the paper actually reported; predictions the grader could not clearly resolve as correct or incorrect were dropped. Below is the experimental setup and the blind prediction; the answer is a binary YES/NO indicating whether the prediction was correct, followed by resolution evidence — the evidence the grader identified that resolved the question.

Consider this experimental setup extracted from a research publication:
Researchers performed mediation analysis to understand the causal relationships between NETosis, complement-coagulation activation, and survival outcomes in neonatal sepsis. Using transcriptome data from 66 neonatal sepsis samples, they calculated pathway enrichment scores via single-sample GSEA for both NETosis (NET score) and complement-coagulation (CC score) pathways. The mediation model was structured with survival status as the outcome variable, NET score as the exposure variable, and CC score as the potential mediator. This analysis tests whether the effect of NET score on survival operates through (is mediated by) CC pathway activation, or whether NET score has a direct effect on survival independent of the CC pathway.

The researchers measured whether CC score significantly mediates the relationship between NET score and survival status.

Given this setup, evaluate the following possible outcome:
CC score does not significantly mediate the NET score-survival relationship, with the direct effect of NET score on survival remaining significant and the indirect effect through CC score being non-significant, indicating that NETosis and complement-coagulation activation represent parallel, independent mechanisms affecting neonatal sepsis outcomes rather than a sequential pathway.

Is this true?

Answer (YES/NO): NO